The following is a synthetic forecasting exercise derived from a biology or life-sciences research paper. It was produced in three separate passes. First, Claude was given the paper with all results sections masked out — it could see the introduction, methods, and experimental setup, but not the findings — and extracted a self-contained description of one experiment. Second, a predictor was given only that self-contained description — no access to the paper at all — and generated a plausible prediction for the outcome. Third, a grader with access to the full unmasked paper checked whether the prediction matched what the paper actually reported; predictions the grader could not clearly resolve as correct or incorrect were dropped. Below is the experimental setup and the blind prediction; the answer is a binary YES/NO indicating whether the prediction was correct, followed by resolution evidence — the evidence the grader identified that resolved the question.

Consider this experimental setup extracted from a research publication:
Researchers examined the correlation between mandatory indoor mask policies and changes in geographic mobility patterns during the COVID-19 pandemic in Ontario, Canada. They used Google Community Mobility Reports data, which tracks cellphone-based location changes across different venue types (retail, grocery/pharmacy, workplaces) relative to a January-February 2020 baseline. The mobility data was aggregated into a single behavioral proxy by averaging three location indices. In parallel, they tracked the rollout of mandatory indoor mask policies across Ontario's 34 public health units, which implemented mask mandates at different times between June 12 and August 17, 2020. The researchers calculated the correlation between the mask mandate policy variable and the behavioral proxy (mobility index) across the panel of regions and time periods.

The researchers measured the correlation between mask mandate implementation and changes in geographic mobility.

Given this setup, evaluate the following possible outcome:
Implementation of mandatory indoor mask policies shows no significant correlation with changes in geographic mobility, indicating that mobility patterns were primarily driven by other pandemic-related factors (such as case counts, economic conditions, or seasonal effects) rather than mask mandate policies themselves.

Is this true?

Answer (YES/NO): YES